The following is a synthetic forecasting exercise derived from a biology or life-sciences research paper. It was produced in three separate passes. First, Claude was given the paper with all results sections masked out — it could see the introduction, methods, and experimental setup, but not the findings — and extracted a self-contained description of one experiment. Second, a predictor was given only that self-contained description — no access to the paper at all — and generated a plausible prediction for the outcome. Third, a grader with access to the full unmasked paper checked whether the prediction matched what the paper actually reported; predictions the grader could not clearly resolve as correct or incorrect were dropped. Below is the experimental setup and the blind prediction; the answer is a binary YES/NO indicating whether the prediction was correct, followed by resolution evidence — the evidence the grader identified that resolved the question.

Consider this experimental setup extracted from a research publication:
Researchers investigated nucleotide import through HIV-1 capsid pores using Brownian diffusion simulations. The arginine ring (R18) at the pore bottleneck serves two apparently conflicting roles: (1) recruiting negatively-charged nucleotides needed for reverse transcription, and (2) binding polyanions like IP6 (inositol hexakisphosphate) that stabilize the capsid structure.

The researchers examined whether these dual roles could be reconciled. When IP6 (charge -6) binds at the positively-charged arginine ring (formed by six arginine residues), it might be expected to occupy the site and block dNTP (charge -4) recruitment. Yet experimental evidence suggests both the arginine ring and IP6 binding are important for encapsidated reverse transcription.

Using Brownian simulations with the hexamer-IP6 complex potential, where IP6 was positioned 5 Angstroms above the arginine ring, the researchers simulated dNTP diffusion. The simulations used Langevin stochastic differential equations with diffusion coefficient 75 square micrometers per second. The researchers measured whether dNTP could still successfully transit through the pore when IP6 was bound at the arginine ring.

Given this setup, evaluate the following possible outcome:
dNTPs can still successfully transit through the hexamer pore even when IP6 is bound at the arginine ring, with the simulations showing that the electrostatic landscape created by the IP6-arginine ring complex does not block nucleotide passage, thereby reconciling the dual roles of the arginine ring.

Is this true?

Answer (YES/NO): YES